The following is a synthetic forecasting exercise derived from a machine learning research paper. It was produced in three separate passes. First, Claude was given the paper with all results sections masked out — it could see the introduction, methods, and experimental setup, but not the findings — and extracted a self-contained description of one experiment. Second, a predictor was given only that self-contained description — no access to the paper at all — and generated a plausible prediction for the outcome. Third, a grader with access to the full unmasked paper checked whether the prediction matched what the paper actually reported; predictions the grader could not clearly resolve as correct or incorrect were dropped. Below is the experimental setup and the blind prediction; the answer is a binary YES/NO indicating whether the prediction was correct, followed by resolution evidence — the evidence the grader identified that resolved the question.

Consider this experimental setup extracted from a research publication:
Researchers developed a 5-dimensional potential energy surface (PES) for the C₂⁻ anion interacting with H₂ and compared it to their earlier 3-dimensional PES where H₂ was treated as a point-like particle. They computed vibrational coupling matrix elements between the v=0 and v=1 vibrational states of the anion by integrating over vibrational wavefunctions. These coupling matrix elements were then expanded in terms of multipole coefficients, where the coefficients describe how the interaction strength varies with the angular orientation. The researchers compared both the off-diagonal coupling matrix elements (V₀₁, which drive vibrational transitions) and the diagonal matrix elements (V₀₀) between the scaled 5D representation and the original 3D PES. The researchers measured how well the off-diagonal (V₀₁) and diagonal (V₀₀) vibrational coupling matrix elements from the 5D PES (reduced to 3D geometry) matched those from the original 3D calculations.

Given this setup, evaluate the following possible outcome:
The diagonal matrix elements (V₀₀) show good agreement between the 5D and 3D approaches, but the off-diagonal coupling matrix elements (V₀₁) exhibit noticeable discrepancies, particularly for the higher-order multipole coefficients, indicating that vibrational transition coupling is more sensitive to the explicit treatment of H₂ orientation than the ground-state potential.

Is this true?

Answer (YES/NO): NO